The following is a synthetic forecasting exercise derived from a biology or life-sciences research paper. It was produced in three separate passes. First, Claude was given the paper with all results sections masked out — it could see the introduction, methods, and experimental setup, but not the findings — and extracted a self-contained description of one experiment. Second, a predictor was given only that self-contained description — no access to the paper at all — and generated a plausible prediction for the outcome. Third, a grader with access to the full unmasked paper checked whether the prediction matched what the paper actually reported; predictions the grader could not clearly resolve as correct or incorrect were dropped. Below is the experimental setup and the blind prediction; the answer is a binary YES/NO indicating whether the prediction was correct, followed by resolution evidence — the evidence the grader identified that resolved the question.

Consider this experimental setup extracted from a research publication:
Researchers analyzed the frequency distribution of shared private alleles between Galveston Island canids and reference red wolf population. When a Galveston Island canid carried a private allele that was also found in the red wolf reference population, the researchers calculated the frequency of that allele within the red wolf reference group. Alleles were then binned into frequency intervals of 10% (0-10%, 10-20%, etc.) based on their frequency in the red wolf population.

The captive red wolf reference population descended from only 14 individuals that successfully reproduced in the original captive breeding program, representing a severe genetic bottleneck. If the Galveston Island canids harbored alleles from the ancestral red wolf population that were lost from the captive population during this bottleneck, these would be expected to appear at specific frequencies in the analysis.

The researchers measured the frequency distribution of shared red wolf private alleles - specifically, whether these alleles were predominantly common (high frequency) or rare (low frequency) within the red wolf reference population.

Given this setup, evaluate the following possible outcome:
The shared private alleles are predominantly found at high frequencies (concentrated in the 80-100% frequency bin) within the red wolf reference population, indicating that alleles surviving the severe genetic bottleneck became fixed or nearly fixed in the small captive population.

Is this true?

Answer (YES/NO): NO